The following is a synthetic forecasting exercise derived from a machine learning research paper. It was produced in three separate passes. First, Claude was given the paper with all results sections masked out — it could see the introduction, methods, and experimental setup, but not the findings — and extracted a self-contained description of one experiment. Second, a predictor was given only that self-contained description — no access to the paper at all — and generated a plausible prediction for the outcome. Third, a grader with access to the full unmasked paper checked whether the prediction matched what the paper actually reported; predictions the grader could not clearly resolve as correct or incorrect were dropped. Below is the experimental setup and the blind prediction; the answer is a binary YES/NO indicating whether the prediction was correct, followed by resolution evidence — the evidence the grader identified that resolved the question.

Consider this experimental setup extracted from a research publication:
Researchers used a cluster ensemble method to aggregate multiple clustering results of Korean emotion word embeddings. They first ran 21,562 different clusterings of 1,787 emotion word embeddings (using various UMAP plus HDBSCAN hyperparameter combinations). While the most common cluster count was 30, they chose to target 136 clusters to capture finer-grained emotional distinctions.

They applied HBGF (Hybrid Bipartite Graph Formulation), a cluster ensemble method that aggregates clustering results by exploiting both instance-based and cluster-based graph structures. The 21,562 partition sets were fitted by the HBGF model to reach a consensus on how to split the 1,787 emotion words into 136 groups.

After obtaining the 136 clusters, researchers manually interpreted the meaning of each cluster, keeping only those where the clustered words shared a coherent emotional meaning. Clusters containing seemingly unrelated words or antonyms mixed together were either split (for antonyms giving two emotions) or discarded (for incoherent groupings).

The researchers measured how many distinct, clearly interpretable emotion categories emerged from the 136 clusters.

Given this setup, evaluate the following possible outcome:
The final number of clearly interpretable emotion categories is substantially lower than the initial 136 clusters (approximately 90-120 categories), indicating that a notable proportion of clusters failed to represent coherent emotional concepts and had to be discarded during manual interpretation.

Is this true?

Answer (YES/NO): NO